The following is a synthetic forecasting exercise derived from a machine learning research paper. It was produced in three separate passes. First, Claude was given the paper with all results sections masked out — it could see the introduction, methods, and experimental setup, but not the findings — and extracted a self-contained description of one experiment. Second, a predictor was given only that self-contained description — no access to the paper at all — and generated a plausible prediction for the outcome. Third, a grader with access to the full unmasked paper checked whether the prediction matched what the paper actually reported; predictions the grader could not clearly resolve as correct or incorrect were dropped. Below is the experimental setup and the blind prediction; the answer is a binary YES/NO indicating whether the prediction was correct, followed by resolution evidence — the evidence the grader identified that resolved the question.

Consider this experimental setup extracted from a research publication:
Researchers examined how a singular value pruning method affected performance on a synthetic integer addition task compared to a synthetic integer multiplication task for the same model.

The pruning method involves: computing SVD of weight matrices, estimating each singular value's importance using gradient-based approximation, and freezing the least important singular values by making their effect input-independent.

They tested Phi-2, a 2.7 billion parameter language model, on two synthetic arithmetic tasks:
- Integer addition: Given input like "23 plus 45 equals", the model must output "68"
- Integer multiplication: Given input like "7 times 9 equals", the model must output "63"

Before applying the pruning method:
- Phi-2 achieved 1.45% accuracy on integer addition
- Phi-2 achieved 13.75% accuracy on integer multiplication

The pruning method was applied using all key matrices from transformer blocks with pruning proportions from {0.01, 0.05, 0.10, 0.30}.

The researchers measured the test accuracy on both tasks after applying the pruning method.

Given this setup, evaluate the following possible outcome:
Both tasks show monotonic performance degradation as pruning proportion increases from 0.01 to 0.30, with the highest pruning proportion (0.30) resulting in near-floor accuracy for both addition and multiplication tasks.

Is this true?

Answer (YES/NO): NO